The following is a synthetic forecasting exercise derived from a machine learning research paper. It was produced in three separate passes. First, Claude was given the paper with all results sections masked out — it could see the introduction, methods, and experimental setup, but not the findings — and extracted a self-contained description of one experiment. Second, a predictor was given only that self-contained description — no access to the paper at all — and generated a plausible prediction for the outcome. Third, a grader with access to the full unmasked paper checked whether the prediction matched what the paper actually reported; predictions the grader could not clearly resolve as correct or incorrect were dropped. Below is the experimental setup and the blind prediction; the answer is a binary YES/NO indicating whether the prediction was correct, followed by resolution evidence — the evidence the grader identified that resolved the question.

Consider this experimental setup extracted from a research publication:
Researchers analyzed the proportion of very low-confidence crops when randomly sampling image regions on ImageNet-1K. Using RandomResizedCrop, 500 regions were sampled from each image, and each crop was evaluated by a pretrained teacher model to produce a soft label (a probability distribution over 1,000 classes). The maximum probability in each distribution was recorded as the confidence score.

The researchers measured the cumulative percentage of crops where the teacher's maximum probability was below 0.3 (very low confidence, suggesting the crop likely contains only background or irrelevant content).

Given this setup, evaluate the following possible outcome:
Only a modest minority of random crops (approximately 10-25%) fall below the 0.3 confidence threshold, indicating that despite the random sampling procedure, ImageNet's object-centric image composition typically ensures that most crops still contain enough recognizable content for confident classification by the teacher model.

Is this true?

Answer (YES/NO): NO